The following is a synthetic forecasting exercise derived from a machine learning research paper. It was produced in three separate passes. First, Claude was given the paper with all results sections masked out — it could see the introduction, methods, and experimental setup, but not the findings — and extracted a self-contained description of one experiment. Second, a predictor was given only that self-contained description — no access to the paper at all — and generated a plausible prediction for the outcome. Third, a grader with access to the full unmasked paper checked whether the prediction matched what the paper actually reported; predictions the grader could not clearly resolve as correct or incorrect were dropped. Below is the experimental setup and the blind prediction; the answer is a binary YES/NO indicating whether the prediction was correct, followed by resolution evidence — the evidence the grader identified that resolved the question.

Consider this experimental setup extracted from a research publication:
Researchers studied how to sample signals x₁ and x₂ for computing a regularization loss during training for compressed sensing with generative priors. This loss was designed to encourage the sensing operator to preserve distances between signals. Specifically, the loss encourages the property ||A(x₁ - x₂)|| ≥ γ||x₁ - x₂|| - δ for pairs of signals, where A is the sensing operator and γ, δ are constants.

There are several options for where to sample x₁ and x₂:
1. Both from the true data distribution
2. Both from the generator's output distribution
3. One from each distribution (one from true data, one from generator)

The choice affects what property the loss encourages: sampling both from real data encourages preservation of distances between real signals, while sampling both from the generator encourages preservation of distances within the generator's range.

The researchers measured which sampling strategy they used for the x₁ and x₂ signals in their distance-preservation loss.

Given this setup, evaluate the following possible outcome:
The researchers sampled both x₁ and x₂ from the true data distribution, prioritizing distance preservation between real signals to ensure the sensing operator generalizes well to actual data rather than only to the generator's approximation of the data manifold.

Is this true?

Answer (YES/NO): NO